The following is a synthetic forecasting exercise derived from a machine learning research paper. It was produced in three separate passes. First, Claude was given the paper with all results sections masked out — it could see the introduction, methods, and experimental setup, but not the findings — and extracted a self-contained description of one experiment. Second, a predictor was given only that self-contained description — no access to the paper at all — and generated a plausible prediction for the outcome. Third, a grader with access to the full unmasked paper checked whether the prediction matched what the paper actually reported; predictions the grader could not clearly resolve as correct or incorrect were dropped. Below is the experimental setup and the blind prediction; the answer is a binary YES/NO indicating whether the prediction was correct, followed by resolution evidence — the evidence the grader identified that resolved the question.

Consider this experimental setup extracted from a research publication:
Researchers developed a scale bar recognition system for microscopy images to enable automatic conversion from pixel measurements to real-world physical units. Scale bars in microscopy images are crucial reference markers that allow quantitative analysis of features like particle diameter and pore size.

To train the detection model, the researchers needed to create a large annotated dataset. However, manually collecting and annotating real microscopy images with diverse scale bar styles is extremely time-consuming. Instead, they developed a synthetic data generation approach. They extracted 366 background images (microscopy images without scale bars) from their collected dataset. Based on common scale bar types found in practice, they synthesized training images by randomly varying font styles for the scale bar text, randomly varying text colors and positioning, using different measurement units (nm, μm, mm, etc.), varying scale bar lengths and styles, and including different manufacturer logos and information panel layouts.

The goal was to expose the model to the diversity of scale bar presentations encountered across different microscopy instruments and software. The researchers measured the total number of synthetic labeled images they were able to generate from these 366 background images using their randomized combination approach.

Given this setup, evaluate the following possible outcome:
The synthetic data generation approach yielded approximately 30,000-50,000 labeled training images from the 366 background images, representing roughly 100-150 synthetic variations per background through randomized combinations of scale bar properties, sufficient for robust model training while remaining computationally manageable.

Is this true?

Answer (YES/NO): YES